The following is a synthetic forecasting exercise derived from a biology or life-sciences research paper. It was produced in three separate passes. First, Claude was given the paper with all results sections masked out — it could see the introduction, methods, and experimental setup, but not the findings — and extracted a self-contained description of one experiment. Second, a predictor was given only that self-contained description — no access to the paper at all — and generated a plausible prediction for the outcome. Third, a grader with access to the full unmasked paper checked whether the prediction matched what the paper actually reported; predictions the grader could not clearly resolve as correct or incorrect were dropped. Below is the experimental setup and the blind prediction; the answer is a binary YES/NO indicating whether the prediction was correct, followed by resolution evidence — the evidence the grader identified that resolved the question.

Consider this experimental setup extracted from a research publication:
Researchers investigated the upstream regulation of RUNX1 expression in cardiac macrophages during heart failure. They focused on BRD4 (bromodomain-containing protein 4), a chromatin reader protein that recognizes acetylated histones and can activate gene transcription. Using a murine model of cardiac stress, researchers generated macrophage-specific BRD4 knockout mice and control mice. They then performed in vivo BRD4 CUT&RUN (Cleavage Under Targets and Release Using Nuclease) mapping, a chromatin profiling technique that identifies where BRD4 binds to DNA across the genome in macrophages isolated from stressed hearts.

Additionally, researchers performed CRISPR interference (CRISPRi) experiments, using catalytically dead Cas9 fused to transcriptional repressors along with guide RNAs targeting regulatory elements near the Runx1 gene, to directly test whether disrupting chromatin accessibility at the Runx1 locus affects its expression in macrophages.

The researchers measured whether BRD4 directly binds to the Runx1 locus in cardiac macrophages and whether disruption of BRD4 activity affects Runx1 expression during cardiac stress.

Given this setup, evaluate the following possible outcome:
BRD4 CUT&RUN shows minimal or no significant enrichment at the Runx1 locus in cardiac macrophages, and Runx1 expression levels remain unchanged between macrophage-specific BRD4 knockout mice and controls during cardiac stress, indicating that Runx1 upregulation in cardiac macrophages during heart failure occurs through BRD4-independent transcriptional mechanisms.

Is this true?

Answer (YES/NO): NO